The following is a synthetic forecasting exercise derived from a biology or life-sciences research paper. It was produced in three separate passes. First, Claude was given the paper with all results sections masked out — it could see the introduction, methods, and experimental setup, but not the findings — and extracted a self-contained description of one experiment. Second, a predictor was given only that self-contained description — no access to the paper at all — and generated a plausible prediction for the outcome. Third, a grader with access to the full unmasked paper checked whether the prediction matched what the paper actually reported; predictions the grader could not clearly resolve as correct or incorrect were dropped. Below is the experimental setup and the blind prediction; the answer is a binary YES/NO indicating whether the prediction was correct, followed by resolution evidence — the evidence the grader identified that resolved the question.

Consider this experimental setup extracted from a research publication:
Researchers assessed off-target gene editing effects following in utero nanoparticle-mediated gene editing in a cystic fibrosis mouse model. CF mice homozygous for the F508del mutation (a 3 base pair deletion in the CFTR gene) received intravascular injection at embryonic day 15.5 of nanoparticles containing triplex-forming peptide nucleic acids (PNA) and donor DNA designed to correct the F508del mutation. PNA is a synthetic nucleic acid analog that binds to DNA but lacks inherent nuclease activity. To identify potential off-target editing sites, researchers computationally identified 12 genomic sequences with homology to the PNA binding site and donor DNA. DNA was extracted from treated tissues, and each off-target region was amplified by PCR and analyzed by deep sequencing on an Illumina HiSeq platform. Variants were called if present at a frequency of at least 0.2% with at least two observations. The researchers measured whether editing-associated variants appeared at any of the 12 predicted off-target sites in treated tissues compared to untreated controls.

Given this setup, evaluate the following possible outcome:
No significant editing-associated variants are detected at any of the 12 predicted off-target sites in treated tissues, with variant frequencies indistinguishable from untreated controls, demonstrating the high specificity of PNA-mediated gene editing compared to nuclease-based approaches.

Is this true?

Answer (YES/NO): YES